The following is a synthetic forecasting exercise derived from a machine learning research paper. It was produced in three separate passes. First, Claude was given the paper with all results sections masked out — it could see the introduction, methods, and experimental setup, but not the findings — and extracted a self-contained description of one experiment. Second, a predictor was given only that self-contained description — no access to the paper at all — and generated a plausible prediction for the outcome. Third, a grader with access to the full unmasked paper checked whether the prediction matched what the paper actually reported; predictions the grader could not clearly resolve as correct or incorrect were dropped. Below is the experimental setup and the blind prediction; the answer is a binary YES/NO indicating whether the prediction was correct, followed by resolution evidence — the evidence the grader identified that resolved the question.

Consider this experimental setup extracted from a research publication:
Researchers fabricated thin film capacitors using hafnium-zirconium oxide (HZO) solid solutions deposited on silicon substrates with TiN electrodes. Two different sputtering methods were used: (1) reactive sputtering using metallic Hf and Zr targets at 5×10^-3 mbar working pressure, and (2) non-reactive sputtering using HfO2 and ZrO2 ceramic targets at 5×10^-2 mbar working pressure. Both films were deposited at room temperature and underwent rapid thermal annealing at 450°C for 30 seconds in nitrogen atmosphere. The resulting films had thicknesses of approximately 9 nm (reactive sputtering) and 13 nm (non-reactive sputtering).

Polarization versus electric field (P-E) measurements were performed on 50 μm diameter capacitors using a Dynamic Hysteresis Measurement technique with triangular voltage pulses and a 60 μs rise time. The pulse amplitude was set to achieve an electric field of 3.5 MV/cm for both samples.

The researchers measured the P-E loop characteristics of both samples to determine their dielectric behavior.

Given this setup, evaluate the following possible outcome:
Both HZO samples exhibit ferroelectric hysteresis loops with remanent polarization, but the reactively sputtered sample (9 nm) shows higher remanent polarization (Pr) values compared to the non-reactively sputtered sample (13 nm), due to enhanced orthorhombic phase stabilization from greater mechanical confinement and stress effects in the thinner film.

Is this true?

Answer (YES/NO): NO